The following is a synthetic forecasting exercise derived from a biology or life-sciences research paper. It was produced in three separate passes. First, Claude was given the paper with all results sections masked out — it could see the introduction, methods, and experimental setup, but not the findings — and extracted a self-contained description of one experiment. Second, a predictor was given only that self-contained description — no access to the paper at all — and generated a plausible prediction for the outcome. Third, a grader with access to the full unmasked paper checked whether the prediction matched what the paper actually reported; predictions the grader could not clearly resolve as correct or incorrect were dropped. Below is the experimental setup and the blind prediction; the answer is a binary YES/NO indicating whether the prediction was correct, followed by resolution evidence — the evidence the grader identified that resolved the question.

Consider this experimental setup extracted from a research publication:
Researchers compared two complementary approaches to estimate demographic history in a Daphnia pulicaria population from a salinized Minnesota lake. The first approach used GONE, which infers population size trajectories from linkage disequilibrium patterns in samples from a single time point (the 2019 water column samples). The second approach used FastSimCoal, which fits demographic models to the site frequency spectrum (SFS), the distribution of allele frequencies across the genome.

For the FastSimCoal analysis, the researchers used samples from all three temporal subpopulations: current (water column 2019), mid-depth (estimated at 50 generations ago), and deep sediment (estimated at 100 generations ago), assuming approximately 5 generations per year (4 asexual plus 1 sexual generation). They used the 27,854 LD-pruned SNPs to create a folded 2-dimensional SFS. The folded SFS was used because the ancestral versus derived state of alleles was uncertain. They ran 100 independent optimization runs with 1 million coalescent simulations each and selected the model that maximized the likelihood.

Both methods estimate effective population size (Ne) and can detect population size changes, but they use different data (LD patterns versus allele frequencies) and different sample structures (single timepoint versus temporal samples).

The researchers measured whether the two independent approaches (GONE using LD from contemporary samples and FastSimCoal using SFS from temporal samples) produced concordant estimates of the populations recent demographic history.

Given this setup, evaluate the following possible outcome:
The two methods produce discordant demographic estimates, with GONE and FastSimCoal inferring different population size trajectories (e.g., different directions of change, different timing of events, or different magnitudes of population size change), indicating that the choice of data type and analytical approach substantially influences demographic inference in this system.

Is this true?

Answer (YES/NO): NO